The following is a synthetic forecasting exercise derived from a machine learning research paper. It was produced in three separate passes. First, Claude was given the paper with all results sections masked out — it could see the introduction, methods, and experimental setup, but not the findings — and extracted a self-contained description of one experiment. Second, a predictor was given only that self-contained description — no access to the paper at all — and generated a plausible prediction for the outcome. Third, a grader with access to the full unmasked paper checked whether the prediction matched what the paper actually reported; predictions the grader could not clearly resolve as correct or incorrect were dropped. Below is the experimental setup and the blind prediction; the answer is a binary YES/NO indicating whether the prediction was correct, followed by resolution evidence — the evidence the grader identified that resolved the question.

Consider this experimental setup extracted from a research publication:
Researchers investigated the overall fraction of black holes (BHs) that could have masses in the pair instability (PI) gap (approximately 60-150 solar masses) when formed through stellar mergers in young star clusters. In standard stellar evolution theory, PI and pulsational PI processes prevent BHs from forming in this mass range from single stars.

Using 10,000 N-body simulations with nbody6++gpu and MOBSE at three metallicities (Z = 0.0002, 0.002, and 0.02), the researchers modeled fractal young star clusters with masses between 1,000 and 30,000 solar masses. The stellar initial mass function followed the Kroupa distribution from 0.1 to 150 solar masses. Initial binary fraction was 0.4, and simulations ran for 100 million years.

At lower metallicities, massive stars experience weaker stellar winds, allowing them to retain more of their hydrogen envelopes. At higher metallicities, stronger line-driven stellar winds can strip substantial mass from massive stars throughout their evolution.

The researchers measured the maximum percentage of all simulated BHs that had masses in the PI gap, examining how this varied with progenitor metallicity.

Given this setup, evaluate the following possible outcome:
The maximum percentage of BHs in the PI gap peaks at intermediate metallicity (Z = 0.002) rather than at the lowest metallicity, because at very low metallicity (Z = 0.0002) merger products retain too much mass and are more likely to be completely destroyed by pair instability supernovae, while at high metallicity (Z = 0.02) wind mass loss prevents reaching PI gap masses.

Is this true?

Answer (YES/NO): NO